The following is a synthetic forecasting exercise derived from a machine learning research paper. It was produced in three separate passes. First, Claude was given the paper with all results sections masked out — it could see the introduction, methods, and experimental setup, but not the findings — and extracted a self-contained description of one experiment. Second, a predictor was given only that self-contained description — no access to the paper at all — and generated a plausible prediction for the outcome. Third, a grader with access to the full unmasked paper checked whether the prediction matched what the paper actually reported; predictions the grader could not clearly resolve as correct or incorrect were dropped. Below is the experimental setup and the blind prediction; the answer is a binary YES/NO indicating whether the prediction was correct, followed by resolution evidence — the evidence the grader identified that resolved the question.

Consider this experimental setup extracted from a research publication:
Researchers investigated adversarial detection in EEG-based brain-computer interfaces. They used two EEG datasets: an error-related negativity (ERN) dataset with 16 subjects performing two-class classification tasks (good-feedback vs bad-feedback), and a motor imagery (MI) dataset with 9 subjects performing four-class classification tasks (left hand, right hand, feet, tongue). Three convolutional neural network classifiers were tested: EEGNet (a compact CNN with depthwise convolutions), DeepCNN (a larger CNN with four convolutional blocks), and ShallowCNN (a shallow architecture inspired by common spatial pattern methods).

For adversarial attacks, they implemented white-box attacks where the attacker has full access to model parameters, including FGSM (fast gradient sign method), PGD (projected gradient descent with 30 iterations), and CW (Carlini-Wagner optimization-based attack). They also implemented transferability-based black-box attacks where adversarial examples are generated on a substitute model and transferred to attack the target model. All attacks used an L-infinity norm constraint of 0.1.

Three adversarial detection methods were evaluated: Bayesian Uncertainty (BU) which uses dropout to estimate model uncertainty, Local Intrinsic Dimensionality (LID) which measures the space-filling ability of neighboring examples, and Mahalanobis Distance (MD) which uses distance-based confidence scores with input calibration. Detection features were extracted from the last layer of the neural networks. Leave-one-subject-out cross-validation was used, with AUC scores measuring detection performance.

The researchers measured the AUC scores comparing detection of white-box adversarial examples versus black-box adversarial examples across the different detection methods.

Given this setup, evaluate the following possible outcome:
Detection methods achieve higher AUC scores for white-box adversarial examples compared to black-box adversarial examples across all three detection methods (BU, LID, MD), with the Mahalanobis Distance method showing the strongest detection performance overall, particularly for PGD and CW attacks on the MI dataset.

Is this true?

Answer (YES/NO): NO